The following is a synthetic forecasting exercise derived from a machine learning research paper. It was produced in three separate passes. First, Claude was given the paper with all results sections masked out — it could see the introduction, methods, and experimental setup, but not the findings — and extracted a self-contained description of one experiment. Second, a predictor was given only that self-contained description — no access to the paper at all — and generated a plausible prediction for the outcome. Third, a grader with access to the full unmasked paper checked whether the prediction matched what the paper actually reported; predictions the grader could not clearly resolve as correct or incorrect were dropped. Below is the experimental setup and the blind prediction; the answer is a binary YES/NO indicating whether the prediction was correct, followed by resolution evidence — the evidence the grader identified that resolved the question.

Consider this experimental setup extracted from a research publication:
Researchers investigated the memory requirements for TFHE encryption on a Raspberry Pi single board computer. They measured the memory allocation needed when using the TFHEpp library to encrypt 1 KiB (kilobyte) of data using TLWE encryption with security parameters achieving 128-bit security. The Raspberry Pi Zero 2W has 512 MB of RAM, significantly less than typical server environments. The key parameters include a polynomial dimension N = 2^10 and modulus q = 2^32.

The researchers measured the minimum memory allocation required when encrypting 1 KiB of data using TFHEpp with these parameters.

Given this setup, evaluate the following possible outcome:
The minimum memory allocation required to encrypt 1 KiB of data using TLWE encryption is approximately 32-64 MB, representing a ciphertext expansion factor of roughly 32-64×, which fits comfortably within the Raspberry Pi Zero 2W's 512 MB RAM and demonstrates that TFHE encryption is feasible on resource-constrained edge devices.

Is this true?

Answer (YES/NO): NO